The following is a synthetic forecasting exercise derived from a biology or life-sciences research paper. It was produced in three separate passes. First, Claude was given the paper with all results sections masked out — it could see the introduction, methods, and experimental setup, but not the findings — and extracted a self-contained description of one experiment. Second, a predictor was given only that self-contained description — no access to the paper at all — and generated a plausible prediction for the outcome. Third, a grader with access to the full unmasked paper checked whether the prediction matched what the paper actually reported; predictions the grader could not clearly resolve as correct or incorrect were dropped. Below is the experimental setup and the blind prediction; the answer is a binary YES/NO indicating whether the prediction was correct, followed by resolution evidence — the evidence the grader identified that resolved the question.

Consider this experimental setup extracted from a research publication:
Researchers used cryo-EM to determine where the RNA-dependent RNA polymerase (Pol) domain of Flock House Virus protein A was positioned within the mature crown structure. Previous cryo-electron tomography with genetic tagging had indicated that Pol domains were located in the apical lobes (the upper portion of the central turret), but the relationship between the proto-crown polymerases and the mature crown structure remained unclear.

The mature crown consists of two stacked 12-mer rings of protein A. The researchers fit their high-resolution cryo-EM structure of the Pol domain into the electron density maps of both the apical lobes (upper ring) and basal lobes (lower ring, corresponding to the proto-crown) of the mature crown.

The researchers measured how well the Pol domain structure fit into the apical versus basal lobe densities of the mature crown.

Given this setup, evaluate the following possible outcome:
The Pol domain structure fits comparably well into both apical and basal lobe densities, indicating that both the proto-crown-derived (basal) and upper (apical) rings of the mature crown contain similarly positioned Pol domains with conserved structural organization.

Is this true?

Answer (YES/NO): YES